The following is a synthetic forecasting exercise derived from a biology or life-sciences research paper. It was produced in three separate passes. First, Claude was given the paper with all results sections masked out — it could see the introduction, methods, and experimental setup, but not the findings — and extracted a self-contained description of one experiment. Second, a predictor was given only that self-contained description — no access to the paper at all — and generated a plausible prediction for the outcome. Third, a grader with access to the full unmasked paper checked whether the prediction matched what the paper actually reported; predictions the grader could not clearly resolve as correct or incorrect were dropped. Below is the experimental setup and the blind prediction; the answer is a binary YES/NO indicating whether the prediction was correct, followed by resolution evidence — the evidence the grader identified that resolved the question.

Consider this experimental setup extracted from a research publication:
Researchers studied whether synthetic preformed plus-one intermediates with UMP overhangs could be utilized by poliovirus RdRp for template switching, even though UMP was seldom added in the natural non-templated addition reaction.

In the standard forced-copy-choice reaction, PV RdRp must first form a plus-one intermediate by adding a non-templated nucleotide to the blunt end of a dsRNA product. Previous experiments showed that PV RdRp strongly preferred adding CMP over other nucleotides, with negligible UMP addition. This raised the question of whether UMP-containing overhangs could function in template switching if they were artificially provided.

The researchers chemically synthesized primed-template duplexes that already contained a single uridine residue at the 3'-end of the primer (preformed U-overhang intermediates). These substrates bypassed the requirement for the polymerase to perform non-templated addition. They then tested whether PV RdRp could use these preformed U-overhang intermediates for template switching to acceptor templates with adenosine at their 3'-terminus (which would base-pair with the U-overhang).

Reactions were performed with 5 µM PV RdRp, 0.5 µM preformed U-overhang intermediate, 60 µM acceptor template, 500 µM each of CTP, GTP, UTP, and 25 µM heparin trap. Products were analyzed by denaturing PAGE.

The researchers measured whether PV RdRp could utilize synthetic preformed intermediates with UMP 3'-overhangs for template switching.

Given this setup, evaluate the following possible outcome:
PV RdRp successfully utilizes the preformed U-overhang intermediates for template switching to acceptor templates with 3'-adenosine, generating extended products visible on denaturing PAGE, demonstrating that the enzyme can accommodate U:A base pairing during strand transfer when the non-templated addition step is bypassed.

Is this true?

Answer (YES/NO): YES